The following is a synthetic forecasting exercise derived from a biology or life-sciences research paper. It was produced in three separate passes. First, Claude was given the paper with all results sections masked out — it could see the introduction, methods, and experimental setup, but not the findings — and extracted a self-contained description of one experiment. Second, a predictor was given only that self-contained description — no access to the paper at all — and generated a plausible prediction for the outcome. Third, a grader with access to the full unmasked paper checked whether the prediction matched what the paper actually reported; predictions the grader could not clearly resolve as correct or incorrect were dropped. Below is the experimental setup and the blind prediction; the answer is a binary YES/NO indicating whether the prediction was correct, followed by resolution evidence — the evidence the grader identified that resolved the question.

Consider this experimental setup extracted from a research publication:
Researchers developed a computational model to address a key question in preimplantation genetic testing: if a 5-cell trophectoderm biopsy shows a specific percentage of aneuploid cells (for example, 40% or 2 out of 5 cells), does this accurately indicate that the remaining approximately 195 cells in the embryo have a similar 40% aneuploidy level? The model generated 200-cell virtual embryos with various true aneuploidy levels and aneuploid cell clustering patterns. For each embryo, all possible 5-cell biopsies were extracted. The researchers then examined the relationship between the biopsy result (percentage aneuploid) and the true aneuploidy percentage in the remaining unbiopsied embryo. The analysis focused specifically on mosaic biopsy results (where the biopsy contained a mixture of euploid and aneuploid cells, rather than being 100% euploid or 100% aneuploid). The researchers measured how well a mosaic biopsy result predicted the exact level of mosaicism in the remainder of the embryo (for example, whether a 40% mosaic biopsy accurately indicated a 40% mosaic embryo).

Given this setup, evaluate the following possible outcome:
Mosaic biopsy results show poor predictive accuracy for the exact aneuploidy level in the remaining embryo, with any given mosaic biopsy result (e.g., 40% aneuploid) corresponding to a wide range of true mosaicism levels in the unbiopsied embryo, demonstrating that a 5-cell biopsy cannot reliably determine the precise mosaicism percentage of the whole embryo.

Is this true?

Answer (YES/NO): YES